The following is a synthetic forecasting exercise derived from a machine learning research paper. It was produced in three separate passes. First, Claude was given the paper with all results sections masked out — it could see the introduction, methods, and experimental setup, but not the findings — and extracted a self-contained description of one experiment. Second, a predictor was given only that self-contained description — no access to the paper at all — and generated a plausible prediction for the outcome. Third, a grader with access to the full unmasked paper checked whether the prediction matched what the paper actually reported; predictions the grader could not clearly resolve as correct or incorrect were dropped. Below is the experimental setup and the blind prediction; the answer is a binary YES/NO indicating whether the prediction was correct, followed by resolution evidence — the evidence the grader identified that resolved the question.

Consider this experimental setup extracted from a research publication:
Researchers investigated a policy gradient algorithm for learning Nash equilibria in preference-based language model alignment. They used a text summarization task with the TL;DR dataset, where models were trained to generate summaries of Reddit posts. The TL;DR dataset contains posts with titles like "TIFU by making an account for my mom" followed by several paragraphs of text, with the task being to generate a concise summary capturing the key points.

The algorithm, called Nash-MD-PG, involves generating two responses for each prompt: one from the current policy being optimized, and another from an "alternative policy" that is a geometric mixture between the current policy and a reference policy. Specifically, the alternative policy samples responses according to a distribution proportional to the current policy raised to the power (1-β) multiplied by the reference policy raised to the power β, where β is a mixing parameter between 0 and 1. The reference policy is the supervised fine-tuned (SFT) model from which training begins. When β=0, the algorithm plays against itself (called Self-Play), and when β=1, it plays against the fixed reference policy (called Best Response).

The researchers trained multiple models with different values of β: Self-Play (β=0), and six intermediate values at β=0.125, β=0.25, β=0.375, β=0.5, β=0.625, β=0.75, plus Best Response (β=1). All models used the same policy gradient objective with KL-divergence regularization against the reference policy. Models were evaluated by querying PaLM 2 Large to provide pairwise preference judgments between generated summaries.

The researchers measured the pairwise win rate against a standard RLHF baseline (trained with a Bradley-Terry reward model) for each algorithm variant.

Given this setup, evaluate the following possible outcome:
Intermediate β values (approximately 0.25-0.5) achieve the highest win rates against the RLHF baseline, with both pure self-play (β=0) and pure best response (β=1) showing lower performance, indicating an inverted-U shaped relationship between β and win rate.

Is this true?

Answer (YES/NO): NO